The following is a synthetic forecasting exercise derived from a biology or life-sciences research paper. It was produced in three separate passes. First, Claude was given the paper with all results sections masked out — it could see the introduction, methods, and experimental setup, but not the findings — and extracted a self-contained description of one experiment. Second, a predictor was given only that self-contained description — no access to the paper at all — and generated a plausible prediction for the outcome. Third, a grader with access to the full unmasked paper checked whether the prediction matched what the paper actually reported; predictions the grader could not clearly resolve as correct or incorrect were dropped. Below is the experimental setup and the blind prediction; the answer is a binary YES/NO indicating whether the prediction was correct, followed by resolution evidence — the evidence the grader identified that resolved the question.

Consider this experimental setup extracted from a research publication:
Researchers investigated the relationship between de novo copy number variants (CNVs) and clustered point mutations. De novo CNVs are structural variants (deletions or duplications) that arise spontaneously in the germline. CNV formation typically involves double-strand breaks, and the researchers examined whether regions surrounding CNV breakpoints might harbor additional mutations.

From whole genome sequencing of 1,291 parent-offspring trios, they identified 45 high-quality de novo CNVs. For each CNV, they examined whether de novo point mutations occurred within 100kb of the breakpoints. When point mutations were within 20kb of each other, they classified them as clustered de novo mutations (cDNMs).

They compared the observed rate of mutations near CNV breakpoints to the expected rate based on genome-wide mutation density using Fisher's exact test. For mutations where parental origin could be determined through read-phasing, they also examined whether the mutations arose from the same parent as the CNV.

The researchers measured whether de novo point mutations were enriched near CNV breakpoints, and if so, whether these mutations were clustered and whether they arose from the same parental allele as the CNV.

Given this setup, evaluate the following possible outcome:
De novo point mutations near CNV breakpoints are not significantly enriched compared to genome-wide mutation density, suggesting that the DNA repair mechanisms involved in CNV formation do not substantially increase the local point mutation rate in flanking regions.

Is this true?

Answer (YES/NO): NO